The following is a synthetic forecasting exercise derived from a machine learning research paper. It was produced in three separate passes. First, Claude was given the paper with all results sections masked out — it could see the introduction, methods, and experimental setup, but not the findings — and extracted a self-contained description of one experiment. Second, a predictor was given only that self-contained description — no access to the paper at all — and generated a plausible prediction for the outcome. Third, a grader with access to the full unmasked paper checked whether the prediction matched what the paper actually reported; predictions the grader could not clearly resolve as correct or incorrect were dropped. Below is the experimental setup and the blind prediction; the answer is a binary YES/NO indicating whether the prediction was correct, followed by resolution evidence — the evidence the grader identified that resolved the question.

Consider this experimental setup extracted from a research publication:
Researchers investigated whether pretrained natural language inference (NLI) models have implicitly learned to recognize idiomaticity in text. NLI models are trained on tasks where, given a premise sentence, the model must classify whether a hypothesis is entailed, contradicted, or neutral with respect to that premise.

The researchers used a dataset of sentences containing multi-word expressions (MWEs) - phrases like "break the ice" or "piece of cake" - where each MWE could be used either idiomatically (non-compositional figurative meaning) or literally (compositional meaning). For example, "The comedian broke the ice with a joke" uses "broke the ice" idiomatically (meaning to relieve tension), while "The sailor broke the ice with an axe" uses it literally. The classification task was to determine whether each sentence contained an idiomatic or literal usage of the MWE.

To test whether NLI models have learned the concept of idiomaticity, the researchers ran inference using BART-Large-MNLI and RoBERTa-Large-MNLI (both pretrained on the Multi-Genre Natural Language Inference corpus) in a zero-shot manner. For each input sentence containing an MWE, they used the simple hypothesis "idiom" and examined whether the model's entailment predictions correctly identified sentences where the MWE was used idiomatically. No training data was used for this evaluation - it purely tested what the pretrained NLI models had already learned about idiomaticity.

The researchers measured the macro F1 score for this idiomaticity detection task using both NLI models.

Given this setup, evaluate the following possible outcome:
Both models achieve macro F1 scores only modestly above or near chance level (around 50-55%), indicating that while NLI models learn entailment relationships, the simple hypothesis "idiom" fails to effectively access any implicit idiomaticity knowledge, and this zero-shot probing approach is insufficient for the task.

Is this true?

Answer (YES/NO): YES